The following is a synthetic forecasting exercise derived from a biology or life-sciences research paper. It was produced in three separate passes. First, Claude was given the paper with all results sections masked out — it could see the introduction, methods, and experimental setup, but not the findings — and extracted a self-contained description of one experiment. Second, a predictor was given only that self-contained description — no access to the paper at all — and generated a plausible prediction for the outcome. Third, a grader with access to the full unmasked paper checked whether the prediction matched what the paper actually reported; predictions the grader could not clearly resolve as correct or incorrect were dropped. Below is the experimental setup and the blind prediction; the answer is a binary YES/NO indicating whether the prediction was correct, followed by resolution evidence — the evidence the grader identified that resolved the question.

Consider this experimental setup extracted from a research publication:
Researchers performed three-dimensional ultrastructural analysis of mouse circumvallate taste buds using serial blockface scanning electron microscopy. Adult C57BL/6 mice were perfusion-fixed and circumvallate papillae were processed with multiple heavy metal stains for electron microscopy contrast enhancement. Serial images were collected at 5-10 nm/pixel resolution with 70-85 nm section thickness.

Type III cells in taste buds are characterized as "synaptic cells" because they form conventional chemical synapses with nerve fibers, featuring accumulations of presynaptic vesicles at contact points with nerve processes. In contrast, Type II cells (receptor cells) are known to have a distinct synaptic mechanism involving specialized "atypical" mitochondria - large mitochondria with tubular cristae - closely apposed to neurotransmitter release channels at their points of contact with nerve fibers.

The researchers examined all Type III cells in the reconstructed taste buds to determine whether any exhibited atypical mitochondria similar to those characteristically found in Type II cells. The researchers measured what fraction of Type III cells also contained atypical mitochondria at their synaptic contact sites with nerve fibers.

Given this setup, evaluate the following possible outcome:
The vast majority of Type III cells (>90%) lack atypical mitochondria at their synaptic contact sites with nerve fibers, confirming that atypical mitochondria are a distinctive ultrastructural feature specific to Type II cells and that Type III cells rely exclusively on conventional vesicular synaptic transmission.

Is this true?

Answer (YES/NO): NO